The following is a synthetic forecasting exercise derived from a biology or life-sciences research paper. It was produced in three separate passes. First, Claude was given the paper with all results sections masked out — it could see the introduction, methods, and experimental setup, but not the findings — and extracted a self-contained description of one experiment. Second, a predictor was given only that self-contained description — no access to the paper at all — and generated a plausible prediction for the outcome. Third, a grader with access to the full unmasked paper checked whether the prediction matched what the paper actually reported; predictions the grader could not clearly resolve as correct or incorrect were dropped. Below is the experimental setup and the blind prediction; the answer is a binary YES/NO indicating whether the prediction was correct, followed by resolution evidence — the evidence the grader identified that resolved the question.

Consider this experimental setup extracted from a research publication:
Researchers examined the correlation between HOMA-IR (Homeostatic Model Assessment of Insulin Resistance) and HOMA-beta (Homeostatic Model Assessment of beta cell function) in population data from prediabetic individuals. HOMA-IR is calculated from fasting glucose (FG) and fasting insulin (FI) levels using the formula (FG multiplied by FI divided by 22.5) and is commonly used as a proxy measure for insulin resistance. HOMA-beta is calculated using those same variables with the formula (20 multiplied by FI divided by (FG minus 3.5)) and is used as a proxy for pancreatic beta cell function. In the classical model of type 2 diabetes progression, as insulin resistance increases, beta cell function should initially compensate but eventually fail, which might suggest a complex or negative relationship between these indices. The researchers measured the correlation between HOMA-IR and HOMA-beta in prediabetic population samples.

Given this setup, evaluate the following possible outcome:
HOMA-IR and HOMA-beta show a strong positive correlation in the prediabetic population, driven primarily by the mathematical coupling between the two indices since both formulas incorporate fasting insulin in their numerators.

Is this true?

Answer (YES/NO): NO